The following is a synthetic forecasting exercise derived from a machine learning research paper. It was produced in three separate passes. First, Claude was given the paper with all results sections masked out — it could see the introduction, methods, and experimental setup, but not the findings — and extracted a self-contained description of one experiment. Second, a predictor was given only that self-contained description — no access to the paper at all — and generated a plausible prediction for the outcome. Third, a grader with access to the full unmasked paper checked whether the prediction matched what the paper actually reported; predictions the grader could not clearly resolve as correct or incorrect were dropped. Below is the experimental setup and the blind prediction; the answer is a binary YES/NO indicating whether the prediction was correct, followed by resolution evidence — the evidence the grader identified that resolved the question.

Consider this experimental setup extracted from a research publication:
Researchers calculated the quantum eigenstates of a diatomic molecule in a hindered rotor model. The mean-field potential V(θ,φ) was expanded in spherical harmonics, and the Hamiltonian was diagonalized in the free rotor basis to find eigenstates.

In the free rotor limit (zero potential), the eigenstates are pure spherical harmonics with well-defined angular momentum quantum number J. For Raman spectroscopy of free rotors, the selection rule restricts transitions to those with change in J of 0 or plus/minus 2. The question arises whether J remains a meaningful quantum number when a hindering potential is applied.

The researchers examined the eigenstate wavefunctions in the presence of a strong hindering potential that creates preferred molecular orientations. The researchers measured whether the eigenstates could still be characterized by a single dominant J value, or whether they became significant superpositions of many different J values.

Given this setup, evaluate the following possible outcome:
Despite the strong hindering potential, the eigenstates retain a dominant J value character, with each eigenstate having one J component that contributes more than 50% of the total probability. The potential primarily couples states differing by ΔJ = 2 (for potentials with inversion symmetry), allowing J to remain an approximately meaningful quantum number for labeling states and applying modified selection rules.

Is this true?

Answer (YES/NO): NO